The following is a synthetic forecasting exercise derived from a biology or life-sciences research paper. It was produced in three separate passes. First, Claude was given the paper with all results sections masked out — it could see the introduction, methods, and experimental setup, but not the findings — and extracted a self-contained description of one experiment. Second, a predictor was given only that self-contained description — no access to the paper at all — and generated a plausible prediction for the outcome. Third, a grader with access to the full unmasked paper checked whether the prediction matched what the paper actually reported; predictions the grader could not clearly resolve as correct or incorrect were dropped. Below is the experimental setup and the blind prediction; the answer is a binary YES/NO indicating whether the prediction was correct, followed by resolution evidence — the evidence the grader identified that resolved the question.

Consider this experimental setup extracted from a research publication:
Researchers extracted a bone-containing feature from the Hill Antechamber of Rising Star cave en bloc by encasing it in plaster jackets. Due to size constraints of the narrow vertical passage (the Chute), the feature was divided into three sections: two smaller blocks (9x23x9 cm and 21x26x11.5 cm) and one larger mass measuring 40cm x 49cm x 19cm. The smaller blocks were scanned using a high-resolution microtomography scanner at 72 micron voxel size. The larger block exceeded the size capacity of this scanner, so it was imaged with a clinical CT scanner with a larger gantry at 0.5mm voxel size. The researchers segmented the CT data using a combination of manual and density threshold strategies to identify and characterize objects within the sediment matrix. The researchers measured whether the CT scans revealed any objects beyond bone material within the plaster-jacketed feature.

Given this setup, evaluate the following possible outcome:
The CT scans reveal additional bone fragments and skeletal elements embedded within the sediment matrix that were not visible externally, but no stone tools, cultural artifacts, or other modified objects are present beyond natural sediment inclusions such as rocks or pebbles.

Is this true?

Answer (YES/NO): NO